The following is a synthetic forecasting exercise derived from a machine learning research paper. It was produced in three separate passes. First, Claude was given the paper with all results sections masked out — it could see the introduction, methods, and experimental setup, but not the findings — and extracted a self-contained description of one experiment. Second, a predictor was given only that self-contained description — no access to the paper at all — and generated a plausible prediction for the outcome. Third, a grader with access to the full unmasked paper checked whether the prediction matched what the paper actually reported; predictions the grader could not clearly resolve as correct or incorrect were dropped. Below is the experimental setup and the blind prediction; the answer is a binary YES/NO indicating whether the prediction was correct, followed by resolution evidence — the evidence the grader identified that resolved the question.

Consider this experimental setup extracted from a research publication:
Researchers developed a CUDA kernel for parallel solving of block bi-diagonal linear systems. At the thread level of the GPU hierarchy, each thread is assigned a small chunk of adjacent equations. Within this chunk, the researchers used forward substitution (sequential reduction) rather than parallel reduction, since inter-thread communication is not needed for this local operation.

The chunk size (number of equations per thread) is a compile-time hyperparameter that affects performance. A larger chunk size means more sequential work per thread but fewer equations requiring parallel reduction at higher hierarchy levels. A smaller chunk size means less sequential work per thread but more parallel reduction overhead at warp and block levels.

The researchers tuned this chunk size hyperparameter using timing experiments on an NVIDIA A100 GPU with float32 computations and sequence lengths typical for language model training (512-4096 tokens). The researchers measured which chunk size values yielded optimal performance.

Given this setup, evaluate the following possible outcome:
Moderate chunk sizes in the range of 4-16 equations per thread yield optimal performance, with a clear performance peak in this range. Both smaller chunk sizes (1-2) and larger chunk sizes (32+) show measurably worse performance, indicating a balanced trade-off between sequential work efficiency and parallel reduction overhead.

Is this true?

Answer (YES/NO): NO